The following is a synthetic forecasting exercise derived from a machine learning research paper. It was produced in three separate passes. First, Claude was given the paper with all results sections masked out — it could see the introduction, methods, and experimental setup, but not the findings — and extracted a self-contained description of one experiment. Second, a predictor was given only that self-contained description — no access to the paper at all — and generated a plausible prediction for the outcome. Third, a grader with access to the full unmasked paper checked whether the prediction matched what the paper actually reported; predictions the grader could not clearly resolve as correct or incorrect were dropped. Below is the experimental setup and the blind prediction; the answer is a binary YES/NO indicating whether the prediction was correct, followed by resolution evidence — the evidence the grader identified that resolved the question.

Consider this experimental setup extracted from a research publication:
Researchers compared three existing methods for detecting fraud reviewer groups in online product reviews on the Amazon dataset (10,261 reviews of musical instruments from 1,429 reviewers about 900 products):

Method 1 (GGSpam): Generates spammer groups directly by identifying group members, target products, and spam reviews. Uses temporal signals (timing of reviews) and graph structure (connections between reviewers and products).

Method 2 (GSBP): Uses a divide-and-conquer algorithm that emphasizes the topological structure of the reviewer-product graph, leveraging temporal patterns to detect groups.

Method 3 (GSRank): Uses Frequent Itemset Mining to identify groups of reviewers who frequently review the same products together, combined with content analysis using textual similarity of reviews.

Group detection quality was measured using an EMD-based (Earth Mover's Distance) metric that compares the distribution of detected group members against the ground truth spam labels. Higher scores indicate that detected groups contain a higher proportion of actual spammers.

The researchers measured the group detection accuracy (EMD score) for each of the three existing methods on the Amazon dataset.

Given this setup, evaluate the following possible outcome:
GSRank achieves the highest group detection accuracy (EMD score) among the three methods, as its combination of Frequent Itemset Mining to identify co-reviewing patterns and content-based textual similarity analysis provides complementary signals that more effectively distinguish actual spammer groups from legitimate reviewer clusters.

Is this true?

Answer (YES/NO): NO